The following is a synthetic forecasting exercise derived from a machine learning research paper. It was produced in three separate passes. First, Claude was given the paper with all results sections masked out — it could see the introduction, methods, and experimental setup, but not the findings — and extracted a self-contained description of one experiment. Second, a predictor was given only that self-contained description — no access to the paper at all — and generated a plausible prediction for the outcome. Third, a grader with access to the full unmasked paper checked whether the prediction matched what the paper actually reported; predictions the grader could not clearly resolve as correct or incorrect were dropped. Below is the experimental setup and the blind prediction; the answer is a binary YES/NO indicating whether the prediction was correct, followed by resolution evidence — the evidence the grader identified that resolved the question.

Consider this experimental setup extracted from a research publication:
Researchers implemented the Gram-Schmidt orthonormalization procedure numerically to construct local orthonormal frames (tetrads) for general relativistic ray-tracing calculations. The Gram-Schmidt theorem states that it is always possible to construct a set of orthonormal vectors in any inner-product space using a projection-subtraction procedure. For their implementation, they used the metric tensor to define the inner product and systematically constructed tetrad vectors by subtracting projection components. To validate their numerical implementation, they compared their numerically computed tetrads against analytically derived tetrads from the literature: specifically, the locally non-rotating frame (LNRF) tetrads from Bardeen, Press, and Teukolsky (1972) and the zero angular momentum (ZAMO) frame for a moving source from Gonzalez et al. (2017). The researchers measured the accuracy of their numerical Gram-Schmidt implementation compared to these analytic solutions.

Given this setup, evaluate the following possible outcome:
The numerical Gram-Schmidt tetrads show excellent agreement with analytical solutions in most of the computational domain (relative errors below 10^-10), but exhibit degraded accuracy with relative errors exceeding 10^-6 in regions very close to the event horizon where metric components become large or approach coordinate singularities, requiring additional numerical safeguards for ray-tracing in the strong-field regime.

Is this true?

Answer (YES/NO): NO